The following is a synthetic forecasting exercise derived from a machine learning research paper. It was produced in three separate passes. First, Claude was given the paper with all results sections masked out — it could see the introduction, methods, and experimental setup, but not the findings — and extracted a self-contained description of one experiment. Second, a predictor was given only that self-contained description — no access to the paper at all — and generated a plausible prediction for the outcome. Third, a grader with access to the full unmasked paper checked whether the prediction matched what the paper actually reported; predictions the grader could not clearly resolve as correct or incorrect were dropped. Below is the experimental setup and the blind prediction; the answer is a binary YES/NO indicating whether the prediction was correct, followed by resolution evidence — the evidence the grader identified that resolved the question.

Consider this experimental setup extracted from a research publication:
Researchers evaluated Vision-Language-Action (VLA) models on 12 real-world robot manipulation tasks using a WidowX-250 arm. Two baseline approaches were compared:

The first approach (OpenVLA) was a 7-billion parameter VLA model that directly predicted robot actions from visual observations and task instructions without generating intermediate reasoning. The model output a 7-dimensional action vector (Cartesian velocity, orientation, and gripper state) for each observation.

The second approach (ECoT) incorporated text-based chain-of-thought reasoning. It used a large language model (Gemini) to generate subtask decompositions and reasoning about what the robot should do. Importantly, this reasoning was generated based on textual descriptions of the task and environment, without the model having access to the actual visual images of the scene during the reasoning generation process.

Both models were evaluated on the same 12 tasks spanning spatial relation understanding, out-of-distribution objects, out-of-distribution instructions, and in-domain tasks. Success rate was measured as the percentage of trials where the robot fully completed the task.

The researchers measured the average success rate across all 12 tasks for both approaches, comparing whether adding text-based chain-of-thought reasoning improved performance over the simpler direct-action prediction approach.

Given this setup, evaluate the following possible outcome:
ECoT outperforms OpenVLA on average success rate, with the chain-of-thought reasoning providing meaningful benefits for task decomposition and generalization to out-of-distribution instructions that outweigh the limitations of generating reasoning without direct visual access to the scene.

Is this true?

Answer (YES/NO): NO